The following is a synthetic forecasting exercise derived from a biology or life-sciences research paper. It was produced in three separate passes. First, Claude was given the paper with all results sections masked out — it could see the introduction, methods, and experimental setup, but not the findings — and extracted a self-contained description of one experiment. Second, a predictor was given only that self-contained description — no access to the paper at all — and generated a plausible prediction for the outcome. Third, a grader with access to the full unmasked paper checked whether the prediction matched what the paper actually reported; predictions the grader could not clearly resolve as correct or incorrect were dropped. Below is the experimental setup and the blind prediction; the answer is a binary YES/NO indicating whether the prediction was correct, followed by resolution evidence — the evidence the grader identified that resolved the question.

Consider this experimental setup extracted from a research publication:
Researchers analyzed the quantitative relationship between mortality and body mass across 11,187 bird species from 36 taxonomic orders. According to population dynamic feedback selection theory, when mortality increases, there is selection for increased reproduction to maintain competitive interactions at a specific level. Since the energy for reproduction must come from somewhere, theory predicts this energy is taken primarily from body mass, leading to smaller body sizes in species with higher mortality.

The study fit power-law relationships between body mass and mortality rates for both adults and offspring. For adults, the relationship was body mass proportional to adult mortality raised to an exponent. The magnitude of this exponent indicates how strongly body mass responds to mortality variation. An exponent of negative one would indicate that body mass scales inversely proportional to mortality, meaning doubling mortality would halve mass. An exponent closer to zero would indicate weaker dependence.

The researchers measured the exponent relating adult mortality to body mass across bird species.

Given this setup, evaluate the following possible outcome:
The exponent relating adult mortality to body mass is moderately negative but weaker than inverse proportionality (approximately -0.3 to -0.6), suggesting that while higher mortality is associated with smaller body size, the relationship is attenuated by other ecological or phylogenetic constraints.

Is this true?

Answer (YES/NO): NO